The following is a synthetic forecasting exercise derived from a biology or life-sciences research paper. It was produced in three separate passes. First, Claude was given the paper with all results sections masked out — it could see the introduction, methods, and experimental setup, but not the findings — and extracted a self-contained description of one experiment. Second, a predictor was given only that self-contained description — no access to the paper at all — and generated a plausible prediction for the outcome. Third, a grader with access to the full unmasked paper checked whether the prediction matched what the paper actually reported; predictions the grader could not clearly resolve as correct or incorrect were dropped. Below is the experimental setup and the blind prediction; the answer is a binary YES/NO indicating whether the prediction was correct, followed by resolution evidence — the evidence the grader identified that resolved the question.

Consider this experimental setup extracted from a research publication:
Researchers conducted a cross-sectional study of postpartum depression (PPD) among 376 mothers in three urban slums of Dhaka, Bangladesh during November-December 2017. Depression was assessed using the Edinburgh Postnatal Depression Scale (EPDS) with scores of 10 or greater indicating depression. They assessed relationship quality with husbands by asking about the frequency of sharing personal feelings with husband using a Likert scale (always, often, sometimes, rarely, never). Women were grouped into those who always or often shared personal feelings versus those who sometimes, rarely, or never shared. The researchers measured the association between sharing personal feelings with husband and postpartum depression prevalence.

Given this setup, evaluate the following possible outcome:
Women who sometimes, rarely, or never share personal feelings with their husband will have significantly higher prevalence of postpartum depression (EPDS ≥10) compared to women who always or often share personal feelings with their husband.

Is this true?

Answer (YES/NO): YES